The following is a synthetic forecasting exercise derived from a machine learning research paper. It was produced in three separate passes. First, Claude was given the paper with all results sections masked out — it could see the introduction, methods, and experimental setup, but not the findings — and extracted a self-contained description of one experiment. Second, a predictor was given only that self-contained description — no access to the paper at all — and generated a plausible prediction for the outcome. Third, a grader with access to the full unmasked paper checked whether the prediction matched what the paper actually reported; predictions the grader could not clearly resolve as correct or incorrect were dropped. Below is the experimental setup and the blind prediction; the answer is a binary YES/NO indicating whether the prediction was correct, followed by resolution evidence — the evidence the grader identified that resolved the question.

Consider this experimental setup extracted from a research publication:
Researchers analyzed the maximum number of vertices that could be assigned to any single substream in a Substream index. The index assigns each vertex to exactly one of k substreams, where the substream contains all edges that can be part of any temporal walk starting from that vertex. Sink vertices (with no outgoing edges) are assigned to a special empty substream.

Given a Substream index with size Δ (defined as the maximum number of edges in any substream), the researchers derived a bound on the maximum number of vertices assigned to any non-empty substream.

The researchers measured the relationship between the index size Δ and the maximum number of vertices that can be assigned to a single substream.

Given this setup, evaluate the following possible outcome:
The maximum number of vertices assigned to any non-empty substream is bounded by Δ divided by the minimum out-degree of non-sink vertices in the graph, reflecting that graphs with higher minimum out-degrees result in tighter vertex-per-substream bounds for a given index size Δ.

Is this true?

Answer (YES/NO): NO